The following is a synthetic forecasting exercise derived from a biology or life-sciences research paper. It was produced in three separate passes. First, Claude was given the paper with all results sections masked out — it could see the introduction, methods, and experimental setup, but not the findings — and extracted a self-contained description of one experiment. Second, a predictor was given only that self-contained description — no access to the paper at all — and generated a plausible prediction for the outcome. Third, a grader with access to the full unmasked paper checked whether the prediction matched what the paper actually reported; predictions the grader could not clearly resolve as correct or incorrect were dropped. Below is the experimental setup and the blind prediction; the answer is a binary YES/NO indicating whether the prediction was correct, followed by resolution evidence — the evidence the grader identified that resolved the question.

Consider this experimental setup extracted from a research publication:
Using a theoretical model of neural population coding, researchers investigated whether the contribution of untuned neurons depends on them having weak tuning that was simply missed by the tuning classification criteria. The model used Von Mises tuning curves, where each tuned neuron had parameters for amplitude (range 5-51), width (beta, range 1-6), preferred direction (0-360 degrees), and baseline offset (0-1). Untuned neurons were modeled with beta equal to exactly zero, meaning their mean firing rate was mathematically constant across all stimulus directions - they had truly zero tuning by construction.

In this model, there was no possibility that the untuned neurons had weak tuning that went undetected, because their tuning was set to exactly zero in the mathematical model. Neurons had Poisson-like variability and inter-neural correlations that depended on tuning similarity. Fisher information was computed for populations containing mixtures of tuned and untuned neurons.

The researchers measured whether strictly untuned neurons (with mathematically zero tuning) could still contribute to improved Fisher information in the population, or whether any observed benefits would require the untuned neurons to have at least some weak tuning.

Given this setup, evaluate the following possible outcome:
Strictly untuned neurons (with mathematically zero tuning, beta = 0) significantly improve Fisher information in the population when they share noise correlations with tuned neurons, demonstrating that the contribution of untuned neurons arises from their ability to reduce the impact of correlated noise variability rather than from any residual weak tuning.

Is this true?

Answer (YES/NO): YES